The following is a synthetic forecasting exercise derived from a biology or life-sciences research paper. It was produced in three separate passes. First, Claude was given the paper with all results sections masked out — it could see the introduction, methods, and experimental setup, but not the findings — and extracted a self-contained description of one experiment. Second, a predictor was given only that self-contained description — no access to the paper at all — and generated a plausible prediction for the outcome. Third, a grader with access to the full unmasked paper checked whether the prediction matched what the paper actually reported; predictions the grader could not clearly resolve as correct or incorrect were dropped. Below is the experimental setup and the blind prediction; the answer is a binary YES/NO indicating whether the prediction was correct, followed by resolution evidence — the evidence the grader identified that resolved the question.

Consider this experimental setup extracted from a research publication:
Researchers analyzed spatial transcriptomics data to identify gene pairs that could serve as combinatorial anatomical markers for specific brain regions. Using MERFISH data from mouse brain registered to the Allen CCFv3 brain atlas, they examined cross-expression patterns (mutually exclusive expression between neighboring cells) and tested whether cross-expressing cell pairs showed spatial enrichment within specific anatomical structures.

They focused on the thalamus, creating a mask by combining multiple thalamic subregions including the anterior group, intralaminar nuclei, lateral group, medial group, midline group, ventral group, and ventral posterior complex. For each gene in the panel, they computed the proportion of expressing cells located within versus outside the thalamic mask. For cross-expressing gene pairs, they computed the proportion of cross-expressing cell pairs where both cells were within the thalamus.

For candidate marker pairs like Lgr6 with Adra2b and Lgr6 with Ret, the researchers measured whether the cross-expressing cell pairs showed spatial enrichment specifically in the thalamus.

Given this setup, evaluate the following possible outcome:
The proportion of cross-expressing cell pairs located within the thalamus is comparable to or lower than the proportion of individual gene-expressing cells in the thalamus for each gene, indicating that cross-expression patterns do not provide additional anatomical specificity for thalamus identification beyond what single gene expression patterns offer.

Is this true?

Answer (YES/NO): NO